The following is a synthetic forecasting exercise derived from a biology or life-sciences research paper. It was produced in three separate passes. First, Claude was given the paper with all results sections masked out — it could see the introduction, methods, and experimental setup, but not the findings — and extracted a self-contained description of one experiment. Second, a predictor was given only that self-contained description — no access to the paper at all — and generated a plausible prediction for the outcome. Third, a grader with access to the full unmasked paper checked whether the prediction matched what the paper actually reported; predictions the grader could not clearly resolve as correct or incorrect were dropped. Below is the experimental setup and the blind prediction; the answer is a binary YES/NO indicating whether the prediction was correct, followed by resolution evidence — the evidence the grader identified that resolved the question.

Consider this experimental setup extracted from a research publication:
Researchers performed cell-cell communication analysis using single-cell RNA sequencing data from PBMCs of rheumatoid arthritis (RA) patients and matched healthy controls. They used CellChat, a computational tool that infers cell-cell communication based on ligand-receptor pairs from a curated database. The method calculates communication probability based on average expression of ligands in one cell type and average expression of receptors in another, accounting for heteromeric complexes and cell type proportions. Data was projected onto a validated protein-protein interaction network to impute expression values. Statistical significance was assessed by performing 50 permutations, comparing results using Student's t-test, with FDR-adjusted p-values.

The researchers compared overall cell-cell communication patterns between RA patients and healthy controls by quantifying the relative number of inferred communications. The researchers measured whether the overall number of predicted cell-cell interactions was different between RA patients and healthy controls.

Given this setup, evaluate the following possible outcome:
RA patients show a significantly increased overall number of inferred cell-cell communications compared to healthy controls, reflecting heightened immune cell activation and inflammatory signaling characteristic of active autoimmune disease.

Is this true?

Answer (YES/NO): NO